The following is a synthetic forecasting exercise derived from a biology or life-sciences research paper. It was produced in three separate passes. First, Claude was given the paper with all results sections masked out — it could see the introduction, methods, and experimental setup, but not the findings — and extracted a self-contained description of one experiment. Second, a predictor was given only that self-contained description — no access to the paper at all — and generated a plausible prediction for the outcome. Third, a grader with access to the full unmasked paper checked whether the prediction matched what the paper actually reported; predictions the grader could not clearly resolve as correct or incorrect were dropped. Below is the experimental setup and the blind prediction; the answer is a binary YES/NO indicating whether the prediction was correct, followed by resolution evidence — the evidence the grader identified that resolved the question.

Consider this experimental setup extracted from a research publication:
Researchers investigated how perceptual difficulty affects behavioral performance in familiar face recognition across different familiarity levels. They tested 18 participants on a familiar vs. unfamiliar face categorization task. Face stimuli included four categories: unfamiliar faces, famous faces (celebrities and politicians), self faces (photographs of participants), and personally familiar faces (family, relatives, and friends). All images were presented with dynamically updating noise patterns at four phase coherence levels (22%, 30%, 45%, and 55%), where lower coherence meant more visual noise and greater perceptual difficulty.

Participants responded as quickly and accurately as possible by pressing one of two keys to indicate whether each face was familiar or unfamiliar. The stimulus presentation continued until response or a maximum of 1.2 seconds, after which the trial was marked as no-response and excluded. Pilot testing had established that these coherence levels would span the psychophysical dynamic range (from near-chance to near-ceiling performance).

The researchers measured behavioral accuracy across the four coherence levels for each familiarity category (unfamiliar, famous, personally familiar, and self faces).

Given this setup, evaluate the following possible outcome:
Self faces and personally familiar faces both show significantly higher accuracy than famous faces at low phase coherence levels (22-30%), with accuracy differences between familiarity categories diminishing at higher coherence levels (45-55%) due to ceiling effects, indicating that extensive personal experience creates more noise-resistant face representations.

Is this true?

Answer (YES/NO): YES